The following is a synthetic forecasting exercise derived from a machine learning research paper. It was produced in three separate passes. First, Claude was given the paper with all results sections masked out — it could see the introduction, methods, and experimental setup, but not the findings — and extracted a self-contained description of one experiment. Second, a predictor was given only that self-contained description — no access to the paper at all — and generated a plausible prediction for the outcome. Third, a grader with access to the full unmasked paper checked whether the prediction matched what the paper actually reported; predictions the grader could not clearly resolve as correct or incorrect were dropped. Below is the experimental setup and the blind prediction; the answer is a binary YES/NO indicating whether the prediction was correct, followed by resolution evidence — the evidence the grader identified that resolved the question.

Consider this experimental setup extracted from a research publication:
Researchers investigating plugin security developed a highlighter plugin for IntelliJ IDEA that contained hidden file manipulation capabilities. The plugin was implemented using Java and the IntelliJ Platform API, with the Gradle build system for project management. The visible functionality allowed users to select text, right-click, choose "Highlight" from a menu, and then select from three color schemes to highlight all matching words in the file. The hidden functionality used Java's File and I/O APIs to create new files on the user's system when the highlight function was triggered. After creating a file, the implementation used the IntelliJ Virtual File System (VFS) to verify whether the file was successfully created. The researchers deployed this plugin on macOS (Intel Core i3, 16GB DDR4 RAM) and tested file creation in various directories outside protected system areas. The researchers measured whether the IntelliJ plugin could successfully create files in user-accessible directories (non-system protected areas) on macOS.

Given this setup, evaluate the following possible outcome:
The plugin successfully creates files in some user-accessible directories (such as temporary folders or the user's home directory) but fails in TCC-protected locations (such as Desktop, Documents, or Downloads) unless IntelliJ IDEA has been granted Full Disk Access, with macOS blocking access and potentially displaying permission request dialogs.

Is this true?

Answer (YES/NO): NO